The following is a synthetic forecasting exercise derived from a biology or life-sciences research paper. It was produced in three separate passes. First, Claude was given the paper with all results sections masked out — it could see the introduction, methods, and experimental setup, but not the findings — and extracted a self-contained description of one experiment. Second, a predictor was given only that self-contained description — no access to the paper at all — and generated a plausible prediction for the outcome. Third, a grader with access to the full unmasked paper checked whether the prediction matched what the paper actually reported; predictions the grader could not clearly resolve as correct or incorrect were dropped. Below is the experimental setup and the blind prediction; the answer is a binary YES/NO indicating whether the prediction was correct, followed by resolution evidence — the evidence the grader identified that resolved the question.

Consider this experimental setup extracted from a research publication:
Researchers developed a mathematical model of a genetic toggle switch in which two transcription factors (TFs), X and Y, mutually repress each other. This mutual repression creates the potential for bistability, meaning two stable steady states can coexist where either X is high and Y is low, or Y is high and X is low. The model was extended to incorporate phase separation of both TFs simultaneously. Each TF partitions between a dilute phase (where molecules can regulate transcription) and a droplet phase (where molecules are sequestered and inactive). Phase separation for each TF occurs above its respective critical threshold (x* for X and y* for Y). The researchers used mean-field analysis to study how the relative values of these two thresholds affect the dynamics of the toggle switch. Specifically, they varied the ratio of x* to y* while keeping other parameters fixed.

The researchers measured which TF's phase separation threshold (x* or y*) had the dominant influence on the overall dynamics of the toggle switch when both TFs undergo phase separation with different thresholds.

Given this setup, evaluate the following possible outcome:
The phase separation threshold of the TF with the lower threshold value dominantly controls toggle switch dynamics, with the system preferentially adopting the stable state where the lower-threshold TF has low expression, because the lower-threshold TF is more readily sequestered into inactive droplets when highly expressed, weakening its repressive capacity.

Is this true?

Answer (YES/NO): YES